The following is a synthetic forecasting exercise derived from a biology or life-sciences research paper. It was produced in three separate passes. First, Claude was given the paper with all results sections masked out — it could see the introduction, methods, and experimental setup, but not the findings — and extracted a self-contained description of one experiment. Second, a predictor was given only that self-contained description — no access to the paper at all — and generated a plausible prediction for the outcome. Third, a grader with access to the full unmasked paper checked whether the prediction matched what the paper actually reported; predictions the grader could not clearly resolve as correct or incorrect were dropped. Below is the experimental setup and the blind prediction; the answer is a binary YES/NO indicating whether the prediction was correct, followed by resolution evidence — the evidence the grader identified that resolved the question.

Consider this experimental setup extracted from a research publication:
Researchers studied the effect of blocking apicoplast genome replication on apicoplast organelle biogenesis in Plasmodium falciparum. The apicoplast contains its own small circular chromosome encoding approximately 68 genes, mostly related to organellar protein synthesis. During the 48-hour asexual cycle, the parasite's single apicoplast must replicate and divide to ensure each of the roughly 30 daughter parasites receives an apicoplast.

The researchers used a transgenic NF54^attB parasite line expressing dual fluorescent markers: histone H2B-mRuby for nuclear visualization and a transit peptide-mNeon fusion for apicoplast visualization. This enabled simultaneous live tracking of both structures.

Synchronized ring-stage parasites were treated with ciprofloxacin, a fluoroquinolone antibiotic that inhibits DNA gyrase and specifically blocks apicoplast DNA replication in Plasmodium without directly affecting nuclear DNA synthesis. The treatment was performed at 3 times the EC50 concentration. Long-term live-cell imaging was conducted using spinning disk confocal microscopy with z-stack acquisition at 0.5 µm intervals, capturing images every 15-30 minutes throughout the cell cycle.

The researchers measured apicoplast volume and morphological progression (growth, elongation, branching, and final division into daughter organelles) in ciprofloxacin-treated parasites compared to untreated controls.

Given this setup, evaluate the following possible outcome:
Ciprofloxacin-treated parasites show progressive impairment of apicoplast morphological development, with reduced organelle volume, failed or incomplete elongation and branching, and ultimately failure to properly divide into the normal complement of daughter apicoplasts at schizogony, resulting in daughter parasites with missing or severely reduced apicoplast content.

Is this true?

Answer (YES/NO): NO